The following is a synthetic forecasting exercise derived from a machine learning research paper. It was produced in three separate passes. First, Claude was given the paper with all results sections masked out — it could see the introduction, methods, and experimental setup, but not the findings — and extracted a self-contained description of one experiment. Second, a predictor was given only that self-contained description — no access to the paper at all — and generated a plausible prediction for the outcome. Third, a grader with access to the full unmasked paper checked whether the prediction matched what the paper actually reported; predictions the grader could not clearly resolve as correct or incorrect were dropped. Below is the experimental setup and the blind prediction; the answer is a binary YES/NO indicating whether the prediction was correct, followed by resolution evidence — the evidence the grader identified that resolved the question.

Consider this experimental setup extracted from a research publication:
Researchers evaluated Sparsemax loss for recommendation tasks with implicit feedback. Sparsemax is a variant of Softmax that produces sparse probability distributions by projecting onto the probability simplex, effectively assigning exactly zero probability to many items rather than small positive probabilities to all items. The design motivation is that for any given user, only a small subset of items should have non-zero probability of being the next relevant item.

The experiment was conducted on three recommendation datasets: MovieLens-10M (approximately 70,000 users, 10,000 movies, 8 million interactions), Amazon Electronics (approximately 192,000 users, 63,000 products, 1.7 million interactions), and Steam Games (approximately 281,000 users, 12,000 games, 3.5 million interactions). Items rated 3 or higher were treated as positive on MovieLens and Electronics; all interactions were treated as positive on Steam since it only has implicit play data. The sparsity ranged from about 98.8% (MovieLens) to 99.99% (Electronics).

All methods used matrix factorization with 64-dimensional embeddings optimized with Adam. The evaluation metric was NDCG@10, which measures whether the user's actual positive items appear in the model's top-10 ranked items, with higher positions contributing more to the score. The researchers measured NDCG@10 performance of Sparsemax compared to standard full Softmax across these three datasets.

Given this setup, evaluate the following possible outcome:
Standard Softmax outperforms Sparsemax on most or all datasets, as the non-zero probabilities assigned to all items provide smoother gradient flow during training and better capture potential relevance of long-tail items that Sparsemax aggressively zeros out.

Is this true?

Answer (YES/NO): YES